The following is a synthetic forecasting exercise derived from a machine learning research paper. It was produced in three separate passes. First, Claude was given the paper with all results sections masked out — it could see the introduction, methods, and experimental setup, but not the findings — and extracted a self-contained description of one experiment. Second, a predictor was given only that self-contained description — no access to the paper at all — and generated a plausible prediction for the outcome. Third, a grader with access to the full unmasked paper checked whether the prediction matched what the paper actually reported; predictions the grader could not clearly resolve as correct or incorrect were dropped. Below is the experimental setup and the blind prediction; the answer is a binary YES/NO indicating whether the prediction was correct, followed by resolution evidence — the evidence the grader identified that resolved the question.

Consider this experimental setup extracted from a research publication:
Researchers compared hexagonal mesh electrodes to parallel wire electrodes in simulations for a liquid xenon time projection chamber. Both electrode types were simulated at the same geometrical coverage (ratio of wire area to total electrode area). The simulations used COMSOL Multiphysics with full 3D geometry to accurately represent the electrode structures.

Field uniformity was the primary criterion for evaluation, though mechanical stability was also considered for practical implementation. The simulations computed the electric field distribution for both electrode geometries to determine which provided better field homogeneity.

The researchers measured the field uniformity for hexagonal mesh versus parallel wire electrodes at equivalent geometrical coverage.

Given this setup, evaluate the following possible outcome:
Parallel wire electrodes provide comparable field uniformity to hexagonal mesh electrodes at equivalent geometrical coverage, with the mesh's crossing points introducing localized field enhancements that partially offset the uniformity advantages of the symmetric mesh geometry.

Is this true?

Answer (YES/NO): NO